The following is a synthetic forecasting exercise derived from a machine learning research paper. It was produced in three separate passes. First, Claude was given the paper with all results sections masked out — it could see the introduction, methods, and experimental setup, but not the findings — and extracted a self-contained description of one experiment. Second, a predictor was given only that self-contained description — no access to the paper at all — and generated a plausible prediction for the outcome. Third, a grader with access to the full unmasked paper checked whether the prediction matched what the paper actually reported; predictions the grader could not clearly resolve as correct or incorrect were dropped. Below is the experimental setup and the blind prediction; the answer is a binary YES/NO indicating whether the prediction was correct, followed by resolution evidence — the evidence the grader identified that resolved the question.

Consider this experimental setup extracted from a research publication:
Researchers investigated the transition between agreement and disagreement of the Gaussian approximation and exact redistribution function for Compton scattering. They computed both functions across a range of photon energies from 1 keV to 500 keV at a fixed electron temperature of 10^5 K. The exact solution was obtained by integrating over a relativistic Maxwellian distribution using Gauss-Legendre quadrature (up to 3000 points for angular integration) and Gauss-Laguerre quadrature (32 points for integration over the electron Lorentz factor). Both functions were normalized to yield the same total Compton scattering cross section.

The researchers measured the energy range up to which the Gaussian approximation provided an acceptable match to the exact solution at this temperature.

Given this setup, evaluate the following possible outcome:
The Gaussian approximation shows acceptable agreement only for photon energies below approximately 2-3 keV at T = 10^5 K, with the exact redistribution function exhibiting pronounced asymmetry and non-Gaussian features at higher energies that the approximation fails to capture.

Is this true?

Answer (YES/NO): NO